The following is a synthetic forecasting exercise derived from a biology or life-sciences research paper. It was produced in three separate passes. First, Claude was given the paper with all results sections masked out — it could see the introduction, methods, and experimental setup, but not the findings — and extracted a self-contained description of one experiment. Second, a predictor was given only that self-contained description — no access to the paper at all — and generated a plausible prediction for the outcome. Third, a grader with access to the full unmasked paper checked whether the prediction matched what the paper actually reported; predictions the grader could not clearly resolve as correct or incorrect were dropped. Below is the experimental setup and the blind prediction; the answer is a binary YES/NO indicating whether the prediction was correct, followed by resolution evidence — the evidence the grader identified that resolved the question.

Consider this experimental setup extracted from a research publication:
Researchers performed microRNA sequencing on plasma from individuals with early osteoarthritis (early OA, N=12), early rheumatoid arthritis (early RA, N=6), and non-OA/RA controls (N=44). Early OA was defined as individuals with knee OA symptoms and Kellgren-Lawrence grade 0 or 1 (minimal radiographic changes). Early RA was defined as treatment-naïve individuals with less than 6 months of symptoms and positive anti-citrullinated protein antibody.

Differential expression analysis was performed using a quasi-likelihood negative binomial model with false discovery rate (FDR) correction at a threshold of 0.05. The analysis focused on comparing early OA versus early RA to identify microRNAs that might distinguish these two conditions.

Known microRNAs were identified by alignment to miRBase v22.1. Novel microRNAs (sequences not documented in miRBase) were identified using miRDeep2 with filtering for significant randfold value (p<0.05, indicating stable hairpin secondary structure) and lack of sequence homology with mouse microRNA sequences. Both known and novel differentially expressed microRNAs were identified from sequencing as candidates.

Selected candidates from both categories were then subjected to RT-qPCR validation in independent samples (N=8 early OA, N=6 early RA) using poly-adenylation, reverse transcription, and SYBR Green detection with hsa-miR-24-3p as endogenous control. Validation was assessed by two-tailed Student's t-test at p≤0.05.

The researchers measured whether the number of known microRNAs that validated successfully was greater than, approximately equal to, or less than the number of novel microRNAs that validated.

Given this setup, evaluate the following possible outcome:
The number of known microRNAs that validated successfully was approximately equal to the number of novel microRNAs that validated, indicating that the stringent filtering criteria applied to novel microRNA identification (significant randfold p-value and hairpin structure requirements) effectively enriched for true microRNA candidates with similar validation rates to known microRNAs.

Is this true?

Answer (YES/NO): NO